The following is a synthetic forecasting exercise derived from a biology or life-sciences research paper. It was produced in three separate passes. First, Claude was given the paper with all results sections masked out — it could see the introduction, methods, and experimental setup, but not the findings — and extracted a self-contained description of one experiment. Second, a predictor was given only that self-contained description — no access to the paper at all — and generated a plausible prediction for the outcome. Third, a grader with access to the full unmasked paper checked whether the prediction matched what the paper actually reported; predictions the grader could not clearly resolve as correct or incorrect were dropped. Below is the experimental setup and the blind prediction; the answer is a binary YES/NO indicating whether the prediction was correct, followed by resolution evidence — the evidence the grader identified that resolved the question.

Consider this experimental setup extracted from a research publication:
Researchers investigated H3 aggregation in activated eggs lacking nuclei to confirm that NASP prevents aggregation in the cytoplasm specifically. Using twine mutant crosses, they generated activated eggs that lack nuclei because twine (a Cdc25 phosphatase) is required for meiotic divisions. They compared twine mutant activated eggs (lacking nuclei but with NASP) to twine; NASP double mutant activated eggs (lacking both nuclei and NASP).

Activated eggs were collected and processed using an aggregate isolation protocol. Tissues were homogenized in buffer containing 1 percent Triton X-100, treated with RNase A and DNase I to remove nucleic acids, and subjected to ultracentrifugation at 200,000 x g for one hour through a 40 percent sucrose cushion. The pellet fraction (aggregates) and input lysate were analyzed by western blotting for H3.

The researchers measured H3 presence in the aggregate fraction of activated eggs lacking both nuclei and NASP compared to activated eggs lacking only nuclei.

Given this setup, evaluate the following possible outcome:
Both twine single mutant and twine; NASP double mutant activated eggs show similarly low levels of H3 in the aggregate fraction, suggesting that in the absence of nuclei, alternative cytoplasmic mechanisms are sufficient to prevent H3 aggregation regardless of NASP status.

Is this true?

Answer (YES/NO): NO